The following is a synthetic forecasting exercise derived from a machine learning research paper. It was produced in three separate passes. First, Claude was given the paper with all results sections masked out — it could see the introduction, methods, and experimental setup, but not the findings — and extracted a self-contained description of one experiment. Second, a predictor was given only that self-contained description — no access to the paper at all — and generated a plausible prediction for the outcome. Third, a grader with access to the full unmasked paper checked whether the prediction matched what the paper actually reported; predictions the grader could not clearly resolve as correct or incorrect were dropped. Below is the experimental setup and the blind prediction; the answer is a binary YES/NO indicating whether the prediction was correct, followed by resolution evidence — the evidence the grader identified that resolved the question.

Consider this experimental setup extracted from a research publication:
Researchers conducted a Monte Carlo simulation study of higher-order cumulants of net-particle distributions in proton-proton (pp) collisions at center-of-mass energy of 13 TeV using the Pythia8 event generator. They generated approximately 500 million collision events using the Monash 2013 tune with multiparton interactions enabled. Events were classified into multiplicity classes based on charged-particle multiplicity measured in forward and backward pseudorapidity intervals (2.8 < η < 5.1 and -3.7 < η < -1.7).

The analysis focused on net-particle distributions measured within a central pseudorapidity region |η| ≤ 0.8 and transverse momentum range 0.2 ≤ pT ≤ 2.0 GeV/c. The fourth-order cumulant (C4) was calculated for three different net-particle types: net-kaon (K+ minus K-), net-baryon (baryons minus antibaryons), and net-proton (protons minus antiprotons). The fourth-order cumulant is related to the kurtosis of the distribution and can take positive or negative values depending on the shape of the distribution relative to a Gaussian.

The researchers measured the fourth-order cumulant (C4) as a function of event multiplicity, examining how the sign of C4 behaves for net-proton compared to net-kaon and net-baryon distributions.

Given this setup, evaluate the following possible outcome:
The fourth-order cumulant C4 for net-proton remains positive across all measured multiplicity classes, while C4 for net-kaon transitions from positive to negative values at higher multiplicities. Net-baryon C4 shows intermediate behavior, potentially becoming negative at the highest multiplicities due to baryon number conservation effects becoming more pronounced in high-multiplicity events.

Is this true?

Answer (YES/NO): NO